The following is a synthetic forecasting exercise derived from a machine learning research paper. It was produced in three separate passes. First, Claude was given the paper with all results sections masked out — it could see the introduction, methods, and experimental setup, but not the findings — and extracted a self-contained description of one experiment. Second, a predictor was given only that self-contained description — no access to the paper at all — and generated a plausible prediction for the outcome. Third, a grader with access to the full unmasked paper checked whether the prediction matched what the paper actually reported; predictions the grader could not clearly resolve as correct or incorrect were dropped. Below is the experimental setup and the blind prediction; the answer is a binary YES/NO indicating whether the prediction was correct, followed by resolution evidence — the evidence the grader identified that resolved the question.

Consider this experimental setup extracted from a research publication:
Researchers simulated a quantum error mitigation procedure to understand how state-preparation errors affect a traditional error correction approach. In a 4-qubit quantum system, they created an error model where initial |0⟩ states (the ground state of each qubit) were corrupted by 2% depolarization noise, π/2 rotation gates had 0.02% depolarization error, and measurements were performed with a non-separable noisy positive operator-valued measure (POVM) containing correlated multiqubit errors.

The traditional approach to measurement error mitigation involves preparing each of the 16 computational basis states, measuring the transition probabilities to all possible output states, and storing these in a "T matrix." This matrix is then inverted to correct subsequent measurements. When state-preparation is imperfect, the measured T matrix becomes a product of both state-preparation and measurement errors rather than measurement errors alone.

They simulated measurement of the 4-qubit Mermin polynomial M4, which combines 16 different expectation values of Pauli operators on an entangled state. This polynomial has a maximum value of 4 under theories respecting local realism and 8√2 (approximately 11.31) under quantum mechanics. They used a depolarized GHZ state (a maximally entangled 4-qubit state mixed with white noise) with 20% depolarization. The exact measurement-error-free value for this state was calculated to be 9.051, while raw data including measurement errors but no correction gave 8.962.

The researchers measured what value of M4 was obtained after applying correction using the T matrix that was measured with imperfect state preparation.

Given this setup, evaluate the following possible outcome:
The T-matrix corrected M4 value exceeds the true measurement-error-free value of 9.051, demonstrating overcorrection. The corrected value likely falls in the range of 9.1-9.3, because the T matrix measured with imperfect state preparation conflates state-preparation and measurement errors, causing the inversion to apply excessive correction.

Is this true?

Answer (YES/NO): NO